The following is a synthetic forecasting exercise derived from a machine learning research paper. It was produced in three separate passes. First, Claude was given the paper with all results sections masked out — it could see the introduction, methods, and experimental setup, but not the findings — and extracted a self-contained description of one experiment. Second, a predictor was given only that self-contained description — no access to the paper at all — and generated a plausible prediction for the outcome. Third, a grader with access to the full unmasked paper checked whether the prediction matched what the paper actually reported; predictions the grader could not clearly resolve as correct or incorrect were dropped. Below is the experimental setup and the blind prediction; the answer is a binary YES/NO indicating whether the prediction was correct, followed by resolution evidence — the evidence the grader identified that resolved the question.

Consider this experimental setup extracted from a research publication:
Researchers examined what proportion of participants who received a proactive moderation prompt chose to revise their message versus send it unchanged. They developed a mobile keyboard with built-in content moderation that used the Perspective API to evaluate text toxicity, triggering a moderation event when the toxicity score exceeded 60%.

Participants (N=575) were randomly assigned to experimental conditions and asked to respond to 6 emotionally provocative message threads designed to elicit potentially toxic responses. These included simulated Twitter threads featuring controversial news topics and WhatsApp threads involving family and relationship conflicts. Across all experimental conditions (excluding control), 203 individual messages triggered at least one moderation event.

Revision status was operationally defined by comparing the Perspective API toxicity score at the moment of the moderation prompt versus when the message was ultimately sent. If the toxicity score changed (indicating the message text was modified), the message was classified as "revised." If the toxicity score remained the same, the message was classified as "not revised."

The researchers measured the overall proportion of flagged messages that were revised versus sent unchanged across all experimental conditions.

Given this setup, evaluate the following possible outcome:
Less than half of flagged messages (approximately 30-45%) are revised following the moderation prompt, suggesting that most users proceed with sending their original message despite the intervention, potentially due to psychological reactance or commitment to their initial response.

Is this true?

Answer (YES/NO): NO